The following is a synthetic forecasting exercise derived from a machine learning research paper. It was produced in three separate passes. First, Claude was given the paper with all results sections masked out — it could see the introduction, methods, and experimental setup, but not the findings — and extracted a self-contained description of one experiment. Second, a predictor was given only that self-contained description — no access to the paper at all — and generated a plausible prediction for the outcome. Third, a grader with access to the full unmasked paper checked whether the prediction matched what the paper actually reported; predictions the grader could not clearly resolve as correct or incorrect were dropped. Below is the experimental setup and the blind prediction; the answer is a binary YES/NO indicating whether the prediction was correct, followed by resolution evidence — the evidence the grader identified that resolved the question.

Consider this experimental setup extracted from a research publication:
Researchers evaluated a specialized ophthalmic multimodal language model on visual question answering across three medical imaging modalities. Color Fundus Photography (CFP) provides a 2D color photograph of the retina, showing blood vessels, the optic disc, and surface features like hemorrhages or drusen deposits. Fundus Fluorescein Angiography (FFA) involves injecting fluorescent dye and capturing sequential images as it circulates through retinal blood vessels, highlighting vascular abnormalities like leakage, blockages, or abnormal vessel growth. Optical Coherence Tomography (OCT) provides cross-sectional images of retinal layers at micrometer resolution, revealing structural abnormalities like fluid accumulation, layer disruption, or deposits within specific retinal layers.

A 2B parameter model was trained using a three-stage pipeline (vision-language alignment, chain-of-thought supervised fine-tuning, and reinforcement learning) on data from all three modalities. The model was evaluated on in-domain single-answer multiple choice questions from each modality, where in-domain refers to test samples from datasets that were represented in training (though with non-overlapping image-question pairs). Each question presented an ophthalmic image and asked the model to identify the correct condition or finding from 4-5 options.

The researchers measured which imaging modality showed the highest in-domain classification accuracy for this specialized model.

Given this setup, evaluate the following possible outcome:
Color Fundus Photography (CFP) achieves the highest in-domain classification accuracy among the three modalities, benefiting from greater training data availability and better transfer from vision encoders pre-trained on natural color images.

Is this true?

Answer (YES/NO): YES